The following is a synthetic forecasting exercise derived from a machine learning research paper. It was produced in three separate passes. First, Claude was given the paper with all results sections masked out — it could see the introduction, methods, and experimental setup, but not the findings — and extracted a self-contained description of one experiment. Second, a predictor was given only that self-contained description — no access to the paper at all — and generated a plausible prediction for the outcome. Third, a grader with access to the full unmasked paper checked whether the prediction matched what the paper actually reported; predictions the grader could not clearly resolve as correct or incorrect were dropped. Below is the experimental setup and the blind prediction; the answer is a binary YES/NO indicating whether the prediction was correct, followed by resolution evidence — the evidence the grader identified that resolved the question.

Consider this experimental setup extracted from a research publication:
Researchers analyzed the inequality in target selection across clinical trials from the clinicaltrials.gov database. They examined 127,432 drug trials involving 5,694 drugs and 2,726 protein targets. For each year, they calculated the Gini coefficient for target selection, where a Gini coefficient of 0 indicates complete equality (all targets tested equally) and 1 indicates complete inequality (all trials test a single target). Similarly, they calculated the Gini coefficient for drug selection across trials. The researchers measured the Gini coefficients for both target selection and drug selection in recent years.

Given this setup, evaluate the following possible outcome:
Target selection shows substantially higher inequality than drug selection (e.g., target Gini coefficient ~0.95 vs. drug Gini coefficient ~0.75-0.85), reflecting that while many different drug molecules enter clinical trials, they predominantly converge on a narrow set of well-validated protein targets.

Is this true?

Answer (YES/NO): NO